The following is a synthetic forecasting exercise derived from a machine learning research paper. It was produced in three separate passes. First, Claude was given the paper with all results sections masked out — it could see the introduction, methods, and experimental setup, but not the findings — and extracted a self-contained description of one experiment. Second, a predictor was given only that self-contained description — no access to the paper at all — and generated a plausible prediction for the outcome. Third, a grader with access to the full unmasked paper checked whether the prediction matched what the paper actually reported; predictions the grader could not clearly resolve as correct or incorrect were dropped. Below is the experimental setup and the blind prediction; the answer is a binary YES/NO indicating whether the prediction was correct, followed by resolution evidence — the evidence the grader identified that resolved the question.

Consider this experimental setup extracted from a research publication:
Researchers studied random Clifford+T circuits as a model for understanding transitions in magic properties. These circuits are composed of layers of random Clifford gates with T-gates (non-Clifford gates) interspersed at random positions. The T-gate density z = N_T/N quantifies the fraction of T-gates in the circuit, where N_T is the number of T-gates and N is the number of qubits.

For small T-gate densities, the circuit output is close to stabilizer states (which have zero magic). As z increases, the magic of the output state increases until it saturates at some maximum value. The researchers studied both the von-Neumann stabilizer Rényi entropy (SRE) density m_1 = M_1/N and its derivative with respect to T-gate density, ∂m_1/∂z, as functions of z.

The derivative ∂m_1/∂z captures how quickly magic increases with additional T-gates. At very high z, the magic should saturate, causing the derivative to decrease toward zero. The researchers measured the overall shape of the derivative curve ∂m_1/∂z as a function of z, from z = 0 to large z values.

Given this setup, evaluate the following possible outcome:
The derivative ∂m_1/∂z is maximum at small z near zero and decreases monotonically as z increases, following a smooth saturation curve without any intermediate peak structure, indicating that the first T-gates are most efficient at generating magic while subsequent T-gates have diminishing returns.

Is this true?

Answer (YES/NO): NO